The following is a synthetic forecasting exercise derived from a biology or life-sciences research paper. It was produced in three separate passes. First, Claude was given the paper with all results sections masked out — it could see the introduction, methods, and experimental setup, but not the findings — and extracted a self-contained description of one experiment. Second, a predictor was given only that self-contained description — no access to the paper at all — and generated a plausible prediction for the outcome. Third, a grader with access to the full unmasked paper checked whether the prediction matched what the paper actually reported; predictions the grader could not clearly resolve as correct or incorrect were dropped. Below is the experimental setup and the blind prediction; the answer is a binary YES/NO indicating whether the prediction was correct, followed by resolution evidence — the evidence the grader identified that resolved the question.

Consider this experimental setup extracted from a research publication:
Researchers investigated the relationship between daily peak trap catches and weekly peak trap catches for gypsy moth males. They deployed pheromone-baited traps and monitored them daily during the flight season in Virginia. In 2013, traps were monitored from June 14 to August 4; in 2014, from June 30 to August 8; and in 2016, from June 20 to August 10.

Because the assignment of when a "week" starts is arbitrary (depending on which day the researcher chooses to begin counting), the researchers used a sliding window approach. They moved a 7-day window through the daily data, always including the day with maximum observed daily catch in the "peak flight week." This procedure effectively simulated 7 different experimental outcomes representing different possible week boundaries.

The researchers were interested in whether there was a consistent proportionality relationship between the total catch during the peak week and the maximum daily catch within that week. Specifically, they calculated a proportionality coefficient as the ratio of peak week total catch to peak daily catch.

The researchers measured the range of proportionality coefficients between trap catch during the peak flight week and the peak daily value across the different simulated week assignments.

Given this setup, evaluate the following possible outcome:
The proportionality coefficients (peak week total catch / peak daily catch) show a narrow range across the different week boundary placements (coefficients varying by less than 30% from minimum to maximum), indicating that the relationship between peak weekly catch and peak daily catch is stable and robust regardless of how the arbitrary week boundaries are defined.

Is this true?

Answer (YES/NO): NO